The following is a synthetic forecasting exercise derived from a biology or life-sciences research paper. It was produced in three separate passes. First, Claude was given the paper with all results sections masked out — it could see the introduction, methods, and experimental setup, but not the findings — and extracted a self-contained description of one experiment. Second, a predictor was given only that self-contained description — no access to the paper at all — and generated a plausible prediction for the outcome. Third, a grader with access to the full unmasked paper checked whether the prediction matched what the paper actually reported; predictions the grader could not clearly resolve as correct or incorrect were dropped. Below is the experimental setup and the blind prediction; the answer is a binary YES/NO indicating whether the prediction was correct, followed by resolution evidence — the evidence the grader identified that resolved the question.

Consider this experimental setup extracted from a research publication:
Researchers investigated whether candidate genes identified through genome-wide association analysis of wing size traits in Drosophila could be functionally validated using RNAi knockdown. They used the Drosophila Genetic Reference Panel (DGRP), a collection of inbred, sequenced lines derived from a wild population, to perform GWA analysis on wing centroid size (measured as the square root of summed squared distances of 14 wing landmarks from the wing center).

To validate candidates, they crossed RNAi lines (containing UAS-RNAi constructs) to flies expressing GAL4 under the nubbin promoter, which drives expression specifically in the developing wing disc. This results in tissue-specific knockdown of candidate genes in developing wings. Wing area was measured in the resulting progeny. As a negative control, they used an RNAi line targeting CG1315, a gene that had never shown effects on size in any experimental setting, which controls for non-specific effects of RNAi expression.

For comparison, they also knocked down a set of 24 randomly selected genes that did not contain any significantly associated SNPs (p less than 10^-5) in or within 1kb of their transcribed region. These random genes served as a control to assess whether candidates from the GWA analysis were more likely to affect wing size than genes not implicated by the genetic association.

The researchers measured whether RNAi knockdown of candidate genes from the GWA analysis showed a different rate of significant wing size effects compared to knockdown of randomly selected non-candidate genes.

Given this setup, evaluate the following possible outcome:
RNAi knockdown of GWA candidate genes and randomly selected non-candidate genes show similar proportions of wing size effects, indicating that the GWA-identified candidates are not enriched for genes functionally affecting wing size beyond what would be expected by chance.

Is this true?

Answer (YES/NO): NO